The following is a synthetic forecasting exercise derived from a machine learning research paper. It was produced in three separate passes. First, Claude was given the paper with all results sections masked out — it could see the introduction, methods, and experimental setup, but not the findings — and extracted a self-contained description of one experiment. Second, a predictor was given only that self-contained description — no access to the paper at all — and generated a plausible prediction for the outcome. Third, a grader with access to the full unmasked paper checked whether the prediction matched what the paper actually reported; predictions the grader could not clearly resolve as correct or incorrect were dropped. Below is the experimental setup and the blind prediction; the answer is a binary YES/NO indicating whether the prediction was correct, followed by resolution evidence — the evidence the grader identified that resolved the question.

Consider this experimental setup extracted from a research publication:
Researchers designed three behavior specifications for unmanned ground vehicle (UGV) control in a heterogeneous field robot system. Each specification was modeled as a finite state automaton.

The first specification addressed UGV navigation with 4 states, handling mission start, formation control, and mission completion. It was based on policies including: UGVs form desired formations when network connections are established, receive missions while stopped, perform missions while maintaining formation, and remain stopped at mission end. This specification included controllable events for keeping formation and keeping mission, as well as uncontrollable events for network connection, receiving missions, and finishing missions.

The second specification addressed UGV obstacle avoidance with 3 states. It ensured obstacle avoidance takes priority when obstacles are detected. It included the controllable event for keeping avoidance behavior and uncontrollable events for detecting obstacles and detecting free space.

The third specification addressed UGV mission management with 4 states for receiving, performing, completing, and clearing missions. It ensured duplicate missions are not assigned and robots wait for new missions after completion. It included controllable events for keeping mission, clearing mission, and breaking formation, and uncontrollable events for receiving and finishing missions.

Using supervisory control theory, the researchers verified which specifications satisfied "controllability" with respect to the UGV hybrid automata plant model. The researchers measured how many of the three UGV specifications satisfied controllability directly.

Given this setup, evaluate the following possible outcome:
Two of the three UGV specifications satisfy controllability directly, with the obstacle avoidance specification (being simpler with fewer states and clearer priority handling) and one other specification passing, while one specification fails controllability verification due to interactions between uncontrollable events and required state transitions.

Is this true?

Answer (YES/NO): YES